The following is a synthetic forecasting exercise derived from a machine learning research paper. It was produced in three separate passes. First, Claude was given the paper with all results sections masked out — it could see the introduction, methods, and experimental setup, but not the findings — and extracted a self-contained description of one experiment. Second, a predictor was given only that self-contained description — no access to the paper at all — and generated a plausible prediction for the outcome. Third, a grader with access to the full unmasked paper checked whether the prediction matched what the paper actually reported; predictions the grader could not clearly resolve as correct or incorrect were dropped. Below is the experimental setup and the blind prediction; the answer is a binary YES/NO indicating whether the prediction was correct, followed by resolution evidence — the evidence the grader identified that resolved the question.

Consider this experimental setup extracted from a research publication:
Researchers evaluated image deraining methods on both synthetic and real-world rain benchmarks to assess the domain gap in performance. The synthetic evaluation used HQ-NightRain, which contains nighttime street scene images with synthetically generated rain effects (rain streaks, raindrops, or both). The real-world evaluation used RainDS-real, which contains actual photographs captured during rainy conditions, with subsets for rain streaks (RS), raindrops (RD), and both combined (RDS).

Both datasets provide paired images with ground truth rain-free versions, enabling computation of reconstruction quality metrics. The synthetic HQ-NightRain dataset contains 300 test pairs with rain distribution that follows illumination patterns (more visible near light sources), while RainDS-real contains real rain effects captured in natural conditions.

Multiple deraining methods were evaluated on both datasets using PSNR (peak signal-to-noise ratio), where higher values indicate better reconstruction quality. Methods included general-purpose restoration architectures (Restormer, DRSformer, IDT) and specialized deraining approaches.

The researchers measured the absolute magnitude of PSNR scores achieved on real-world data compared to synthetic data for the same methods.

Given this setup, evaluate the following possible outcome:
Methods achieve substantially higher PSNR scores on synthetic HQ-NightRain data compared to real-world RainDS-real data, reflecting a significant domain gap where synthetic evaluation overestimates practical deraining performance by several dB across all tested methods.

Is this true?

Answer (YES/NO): YES